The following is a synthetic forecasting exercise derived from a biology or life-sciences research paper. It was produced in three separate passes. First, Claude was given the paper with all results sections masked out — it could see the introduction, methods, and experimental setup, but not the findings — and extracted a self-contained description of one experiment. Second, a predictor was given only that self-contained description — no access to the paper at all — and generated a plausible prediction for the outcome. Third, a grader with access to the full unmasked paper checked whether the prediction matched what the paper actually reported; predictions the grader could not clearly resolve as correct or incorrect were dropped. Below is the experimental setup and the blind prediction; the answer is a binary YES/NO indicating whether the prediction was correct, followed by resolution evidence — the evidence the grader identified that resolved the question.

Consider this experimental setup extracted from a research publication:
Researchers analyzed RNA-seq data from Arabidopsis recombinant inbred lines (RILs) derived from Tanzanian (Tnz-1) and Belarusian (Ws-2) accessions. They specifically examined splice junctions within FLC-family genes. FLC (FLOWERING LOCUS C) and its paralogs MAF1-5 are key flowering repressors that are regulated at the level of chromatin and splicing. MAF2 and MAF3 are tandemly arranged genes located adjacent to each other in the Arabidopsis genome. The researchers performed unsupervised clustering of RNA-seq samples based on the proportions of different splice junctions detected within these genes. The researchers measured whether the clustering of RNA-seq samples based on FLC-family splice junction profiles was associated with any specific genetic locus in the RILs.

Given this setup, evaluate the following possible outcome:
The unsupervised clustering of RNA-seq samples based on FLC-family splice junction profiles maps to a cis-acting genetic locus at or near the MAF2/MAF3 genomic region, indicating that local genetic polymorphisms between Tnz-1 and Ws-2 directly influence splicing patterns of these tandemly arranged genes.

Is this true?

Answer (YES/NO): NO